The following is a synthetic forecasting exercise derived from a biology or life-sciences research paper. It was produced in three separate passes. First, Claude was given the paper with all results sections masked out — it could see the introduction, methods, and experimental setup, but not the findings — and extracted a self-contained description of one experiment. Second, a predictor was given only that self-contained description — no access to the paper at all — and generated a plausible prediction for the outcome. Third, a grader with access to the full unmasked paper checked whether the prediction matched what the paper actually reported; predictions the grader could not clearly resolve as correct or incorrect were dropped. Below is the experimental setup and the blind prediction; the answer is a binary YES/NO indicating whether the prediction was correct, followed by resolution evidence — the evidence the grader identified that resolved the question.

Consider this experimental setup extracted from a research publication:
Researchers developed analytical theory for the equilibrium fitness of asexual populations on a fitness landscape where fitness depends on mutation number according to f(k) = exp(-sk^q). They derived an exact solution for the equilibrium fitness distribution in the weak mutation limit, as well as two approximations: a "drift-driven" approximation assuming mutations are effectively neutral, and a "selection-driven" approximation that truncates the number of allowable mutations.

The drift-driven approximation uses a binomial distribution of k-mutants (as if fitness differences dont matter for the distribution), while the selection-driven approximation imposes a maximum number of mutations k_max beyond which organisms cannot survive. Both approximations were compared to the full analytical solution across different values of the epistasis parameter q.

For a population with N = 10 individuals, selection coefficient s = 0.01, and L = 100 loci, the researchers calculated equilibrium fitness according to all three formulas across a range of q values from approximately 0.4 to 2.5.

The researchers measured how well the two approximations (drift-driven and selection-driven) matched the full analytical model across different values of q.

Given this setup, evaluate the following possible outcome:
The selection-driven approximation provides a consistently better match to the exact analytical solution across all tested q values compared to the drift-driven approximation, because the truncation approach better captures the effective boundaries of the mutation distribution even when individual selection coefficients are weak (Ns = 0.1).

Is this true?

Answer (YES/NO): NO